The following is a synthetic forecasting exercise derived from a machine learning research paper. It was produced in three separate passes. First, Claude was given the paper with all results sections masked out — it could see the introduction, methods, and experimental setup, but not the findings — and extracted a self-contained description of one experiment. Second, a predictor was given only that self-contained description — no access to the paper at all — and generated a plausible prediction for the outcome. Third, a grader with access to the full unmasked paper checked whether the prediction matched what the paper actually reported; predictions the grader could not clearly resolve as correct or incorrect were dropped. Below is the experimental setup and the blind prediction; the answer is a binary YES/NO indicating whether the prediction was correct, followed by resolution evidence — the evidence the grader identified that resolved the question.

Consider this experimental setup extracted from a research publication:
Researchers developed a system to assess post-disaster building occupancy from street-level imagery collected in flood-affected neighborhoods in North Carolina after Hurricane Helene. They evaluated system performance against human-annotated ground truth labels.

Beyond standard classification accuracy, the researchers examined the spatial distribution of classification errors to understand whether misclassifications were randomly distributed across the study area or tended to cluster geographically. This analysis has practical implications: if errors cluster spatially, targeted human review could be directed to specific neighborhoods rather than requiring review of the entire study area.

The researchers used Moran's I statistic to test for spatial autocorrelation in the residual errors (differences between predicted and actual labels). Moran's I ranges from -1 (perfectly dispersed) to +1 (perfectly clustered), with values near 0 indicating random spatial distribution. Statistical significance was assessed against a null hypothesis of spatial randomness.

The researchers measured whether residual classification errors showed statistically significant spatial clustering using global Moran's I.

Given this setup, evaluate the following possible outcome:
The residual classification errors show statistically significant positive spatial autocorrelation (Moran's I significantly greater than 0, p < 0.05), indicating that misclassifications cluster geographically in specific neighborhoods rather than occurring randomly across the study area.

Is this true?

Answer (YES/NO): YES